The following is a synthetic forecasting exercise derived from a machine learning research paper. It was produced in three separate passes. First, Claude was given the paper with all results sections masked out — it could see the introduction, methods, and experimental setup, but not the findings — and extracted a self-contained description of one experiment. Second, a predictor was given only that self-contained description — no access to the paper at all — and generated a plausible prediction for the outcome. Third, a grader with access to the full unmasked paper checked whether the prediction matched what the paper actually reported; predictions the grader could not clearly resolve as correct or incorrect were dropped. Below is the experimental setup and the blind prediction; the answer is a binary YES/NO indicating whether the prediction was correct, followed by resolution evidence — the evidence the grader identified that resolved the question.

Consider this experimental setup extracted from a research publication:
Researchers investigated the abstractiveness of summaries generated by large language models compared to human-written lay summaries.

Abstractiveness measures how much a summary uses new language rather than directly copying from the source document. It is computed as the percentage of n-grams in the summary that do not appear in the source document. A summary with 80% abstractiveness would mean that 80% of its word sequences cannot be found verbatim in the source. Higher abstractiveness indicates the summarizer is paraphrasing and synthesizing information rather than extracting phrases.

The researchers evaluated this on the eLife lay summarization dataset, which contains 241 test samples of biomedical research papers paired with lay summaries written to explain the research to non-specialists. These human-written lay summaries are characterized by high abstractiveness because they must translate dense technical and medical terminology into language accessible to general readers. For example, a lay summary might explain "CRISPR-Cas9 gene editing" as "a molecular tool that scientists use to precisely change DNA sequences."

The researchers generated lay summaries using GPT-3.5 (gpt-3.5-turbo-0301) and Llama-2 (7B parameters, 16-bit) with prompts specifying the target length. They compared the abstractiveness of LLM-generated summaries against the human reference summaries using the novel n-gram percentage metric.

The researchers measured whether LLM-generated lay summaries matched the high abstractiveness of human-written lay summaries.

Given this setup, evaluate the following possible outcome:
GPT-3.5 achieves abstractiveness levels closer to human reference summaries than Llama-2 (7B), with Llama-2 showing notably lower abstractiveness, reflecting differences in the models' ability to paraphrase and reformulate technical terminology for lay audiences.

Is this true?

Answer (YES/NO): NO